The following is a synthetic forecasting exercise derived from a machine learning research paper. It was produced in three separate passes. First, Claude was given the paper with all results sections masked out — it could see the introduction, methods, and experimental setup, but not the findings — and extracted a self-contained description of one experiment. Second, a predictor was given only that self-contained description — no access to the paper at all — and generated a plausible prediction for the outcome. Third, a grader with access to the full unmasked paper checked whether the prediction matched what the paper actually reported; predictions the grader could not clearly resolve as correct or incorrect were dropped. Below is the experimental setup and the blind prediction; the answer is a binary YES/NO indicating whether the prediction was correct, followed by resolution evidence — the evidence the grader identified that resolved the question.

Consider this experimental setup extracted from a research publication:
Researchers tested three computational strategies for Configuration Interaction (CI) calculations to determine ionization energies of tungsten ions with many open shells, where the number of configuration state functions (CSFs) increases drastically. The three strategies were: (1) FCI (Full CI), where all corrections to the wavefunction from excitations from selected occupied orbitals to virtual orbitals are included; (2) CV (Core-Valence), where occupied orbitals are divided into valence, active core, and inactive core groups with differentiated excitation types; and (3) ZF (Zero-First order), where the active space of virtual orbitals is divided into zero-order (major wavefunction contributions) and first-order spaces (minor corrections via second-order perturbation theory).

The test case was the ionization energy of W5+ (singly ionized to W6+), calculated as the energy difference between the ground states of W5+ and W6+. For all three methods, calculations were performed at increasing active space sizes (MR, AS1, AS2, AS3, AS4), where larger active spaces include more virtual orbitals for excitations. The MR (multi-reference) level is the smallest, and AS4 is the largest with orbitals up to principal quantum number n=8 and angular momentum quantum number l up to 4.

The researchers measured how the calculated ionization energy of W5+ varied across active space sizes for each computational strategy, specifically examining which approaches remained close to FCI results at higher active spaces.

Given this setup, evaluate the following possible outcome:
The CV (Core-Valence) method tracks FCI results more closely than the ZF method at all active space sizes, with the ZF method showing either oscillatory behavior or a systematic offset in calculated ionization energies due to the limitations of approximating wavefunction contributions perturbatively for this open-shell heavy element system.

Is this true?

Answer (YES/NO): NO